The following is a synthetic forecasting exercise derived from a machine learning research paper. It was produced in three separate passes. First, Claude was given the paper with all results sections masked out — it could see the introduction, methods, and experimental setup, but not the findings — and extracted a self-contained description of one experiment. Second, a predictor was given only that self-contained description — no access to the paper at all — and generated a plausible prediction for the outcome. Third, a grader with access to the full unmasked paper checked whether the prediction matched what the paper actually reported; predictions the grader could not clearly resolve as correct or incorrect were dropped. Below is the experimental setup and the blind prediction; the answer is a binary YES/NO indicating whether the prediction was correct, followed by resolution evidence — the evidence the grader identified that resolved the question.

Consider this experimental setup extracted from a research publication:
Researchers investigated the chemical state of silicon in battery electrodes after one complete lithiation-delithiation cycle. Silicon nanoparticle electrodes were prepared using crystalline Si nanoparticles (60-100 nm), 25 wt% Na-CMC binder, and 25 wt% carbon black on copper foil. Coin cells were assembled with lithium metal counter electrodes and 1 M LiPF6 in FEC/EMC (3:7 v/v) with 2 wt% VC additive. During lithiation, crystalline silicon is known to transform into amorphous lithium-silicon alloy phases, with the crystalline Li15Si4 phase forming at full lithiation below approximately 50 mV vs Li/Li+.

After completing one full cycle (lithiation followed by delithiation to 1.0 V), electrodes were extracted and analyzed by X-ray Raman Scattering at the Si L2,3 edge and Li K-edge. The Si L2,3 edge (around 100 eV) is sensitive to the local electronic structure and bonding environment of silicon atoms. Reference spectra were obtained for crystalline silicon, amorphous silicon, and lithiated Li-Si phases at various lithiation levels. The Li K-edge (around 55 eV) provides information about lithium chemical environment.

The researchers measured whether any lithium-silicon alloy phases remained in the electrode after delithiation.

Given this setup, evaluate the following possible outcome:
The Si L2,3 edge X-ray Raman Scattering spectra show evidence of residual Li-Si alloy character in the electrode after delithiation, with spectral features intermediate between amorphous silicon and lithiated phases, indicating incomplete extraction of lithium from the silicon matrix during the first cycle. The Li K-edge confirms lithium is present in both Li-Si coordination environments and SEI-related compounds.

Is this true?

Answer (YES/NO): YES